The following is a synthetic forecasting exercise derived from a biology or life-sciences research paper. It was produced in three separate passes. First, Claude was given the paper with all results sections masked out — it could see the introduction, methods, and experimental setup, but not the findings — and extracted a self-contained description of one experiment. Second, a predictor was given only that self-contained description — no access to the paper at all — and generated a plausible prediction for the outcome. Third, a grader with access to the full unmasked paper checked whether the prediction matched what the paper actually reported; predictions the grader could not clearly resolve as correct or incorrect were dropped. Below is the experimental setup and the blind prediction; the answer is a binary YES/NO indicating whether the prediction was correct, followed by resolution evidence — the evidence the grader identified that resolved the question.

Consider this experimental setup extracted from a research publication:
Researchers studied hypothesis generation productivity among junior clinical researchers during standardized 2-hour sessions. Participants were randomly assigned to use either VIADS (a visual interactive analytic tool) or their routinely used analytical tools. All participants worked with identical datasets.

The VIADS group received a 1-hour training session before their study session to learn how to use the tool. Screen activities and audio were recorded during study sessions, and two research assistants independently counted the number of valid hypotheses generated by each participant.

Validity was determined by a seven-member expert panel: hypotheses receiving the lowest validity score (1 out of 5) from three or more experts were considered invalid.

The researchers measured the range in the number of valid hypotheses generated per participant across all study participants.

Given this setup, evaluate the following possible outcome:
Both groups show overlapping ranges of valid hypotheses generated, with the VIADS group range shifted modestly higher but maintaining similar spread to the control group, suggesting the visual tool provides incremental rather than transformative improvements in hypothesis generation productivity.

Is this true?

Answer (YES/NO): NO